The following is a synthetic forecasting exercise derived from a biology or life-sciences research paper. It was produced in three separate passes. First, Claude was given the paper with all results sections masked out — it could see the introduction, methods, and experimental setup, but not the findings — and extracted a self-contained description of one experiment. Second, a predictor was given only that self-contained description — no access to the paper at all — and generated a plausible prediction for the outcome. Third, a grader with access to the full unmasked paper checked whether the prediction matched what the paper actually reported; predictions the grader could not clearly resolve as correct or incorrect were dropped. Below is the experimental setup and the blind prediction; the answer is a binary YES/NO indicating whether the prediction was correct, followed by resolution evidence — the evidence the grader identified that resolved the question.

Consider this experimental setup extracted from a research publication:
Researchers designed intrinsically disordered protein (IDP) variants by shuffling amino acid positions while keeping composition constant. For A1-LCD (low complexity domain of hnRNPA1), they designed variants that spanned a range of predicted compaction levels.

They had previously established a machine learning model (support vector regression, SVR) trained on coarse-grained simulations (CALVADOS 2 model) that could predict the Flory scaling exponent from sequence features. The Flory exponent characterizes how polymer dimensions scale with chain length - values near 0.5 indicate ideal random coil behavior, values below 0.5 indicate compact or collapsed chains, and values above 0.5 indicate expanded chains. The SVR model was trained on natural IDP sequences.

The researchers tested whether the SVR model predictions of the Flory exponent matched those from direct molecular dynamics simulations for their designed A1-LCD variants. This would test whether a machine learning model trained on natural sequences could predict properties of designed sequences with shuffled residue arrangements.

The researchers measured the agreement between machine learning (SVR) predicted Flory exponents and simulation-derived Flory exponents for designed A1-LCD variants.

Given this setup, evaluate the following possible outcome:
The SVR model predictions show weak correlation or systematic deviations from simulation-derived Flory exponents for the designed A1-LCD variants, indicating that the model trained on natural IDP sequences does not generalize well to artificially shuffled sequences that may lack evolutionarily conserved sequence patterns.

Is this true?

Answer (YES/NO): NO